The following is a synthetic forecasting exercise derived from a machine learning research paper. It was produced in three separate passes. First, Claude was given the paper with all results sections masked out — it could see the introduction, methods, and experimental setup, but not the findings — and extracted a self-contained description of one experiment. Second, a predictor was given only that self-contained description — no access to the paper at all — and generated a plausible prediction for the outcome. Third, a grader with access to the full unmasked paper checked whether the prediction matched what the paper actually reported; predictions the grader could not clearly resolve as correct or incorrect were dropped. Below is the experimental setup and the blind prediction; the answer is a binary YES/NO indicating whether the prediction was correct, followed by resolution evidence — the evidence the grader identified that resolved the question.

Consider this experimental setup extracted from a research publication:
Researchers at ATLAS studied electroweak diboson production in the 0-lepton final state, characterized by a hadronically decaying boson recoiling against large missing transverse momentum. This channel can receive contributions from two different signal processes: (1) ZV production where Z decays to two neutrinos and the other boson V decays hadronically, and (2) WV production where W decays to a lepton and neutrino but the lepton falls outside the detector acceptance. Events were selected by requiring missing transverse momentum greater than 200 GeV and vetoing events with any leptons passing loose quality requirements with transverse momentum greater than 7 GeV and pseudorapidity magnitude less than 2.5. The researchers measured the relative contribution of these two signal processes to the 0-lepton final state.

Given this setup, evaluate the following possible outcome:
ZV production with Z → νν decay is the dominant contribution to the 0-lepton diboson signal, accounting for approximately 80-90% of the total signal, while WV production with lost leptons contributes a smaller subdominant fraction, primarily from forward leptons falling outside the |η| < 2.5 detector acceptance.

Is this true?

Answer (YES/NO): NO